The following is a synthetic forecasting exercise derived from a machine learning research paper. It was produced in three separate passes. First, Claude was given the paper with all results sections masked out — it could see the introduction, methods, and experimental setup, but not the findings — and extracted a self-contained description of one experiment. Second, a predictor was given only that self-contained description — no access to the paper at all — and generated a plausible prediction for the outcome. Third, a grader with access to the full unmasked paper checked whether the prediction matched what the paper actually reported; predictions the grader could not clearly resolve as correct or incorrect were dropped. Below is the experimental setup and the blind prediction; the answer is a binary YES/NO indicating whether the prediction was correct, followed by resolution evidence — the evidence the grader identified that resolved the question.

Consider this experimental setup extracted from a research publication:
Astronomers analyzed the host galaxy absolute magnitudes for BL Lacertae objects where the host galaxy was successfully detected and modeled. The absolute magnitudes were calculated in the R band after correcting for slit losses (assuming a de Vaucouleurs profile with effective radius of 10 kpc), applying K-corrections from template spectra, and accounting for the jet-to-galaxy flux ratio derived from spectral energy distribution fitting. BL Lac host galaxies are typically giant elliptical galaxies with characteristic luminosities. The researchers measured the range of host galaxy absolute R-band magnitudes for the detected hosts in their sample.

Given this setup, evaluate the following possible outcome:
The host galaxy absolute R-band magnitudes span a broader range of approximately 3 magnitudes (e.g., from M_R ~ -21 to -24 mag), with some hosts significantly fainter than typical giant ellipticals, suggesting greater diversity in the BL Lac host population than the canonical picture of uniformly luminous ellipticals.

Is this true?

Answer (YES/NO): YES